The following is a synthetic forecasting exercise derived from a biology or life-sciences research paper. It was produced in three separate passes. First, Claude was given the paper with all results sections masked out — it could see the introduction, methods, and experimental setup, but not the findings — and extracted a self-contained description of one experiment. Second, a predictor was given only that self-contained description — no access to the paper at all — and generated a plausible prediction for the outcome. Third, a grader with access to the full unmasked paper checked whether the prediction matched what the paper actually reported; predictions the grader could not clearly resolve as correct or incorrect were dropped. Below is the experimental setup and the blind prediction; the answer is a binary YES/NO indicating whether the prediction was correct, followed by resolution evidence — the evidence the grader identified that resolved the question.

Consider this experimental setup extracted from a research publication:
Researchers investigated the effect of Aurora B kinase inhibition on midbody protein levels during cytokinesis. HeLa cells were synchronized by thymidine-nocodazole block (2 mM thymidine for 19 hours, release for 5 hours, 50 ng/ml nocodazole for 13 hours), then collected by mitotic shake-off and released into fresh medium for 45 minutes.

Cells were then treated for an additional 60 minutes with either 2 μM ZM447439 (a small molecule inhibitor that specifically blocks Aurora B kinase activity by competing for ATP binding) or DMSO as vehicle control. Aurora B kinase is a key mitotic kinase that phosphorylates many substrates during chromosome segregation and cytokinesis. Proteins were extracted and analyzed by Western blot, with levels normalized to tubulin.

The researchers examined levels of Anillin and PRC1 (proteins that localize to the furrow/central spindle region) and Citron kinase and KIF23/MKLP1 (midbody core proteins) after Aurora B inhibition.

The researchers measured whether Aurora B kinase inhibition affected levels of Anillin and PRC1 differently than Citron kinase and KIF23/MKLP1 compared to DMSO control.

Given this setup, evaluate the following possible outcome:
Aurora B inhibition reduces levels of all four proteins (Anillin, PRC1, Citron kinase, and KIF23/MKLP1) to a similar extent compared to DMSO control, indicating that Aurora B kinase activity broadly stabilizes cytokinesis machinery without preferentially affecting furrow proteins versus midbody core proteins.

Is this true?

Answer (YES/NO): NO